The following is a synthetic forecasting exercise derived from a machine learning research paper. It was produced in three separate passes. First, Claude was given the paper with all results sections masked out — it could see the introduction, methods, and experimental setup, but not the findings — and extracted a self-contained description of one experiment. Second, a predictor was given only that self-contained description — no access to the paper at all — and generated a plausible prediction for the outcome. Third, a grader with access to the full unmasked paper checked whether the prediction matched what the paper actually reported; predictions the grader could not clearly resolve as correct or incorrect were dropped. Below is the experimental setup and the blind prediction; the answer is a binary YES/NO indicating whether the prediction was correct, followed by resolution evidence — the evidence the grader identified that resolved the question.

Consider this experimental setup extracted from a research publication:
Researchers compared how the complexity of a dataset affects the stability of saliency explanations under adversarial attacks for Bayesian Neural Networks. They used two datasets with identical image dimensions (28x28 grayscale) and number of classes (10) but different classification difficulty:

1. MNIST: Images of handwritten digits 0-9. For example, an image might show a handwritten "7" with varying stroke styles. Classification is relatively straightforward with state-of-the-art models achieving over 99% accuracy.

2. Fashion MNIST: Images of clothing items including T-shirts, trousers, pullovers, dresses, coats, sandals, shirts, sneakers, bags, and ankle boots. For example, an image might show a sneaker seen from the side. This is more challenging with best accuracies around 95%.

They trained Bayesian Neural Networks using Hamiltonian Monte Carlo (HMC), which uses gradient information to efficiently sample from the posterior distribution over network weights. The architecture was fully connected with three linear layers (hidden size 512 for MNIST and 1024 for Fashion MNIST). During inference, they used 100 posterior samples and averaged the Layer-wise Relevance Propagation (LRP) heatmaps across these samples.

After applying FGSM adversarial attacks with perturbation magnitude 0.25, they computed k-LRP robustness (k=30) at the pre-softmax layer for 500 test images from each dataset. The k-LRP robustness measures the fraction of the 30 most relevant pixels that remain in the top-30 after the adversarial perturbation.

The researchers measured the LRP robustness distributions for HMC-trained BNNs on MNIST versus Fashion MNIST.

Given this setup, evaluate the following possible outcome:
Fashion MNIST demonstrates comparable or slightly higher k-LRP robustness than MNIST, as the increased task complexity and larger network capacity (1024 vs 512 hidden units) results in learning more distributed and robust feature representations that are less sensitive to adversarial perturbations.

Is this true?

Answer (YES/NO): YES